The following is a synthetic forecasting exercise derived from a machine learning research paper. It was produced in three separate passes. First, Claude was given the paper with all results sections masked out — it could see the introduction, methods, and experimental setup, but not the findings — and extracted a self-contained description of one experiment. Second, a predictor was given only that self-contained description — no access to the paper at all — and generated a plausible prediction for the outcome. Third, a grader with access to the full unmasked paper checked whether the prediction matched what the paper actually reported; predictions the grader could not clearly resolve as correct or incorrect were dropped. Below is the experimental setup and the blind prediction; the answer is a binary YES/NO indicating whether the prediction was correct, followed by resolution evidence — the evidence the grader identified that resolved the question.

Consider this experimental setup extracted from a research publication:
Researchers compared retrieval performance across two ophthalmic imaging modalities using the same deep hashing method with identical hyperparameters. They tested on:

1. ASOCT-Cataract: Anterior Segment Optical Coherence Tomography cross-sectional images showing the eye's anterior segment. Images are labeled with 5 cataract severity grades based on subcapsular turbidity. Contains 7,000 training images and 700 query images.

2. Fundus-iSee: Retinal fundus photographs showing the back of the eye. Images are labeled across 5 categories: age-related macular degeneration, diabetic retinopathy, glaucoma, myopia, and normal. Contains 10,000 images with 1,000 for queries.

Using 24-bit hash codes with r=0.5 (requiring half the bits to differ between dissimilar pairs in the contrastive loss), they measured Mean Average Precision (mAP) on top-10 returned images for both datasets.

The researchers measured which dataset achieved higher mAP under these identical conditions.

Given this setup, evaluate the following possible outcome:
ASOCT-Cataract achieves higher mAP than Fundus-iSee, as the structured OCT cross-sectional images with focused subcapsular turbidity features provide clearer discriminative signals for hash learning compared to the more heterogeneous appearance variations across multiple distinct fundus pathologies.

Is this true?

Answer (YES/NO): YES